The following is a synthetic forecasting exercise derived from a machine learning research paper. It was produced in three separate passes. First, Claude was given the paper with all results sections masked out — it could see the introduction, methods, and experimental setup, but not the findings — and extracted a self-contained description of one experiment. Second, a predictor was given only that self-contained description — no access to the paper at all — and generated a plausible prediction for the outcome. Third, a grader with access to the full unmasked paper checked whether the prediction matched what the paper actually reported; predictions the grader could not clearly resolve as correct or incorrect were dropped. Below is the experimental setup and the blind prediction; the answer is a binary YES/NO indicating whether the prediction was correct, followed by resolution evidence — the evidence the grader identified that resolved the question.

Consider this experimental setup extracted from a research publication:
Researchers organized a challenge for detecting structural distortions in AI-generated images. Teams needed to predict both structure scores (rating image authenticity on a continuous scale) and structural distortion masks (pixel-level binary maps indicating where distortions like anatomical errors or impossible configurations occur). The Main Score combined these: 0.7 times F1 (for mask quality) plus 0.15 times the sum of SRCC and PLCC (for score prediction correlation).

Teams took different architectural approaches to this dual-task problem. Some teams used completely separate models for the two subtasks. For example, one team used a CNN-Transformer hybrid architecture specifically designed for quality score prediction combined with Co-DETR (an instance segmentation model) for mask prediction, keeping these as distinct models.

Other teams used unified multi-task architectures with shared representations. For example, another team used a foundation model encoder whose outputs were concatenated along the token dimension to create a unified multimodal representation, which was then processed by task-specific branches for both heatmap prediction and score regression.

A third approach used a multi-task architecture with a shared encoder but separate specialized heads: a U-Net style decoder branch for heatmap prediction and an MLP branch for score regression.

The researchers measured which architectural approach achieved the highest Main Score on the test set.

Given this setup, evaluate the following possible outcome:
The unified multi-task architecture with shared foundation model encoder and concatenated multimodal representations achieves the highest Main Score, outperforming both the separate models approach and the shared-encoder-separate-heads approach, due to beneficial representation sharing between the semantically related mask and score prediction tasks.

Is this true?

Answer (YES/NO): NO